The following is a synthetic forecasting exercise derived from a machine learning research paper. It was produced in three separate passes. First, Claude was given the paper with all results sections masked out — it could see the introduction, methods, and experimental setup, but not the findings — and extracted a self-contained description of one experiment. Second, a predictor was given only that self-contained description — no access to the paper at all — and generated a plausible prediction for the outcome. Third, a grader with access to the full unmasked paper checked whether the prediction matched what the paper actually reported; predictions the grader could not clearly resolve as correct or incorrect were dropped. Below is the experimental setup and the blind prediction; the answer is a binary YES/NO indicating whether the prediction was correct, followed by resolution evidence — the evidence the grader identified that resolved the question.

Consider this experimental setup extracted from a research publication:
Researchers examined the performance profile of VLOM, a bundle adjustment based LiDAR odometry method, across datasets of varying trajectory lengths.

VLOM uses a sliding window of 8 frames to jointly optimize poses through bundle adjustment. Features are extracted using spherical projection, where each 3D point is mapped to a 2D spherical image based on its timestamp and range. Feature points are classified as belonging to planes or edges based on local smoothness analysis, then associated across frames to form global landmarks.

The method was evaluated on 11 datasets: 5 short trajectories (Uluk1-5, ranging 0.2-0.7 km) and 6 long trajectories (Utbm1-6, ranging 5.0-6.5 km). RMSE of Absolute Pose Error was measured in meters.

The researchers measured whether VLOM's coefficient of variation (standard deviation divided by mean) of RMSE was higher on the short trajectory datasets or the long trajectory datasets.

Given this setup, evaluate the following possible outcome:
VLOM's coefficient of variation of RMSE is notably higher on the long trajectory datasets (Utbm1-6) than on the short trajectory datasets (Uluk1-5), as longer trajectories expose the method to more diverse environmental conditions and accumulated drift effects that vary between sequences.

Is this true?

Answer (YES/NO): NO